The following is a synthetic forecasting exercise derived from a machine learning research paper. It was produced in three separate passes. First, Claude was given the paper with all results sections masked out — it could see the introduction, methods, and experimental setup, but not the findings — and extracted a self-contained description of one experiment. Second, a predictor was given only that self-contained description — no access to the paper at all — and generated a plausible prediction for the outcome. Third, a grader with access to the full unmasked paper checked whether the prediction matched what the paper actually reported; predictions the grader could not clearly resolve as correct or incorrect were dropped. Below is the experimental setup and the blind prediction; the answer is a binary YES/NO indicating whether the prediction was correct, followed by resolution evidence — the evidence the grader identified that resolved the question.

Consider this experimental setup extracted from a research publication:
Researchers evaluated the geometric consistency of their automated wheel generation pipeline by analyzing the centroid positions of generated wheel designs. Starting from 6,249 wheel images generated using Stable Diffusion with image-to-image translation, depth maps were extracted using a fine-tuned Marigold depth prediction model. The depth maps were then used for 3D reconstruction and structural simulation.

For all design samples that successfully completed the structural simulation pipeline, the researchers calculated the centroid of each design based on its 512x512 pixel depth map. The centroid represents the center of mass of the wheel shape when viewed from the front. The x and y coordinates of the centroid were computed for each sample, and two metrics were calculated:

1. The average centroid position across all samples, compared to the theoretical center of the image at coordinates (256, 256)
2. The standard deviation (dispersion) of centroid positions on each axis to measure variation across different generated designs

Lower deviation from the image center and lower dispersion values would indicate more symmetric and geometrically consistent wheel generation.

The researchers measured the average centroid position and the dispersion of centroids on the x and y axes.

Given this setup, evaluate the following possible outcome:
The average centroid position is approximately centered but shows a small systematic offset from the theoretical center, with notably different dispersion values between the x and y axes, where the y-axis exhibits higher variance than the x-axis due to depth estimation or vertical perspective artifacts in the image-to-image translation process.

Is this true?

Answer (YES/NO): NO